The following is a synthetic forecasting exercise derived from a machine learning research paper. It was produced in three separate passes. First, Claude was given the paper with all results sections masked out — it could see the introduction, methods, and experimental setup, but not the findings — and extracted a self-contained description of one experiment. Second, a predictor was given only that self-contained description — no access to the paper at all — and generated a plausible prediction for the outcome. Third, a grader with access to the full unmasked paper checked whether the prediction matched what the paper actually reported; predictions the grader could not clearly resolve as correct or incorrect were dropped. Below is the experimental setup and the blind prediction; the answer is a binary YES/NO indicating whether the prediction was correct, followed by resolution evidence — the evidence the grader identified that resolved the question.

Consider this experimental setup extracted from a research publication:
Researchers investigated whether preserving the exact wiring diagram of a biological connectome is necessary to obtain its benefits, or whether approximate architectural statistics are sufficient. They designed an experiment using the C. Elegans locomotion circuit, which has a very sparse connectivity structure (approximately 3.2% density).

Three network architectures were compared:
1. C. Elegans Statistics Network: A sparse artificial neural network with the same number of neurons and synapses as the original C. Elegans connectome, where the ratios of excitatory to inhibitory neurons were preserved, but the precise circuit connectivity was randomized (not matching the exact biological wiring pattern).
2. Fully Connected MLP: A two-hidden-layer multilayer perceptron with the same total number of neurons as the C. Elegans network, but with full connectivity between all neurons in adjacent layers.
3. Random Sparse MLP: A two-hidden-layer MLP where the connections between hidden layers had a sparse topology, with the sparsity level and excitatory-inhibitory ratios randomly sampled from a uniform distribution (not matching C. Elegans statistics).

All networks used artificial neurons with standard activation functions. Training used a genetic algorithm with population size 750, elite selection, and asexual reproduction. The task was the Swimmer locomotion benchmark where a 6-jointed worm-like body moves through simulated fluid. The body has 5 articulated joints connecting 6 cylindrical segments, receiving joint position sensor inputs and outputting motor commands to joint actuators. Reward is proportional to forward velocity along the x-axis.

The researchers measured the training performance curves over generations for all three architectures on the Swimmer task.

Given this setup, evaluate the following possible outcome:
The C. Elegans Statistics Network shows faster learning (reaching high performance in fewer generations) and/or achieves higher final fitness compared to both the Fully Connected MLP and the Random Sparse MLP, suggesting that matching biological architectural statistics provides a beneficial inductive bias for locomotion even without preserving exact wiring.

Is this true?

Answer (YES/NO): YES